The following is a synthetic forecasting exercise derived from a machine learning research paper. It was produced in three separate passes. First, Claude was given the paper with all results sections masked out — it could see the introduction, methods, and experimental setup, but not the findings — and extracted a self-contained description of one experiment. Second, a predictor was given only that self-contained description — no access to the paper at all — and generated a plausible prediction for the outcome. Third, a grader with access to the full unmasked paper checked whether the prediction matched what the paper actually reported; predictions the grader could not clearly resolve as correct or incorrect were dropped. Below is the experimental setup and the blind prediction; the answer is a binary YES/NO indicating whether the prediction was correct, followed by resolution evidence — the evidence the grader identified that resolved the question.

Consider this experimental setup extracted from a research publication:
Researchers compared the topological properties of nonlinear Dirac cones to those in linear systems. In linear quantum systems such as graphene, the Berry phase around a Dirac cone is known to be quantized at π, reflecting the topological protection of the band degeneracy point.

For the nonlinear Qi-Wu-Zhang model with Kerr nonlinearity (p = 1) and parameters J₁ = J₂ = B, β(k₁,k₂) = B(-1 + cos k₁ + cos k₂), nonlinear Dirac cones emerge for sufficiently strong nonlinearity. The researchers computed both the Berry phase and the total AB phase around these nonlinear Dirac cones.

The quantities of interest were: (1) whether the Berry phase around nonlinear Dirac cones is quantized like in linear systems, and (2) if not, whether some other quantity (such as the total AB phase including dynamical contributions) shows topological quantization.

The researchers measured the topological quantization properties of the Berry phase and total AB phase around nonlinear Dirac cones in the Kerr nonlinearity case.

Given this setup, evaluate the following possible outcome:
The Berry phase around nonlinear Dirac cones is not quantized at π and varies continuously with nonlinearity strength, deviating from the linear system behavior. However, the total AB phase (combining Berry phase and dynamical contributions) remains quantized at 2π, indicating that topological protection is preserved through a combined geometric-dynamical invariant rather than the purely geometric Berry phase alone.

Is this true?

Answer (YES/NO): NO